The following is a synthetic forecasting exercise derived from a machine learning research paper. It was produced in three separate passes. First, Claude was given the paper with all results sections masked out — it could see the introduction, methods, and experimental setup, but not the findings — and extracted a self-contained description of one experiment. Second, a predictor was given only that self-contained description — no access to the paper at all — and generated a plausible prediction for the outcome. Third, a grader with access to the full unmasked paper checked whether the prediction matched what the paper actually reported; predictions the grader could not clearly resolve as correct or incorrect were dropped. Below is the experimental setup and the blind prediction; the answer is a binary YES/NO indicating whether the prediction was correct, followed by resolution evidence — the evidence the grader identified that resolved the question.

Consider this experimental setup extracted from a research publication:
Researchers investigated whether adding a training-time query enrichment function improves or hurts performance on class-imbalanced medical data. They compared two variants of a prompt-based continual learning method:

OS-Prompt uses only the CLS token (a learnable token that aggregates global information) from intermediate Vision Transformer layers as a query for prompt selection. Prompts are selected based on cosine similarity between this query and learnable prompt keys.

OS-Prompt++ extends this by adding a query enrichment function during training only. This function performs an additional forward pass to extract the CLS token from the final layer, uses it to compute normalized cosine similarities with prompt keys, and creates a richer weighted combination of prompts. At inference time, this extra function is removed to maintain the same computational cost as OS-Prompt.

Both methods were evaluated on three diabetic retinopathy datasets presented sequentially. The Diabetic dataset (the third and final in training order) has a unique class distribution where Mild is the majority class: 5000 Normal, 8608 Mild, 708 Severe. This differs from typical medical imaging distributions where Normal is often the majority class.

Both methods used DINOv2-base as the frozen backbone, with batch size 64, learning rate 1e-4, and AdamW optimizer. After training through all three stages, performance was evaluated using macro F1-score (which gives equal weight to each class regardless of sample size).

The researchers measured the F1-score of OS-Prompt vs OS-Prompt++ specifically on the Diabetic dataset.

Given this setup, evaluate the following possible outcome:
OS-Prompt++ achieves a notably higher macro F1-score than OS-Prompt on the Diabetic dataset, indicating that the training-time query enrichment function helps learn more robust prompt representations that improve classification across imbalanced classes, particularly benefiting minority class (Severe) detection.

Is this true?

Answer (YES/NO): NO